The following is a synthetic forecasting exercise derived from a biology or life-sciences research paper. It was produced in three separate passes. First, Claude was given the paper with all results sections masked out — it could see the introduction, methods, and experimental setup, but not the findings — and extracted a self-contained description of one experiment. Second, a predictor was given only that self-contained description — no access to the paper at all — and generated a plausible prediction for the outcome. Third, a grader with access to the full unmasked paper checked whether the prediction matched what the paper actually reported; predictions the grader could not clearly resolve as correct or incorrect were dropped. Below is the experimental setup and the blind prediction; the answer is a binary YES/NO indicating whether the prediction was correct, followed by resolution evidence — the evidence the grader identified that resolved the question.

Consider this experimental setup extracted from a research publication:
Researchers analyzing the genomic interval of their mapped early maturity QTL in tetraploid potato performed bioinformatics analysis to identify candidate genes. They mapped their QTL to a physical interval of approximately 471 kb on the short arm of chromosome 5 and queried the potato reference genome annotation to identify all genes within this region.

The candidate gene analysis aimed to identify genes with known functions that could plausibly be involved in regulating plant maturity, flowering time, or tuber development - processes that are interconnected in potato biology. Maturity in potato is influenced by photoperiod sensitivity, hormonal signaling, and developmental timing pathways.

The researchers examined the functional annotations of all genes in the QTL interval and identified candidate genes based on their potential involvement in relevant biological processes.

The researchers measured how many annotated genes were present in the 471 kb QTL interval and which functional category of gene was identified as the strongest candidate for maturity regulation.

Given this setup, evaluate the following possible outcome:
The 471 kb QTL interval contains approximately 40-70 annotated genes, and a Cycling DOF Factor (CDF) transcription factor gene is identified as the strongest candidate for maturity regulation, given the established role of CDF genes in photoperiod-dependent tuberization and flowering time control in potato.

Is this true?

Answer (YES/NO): NO